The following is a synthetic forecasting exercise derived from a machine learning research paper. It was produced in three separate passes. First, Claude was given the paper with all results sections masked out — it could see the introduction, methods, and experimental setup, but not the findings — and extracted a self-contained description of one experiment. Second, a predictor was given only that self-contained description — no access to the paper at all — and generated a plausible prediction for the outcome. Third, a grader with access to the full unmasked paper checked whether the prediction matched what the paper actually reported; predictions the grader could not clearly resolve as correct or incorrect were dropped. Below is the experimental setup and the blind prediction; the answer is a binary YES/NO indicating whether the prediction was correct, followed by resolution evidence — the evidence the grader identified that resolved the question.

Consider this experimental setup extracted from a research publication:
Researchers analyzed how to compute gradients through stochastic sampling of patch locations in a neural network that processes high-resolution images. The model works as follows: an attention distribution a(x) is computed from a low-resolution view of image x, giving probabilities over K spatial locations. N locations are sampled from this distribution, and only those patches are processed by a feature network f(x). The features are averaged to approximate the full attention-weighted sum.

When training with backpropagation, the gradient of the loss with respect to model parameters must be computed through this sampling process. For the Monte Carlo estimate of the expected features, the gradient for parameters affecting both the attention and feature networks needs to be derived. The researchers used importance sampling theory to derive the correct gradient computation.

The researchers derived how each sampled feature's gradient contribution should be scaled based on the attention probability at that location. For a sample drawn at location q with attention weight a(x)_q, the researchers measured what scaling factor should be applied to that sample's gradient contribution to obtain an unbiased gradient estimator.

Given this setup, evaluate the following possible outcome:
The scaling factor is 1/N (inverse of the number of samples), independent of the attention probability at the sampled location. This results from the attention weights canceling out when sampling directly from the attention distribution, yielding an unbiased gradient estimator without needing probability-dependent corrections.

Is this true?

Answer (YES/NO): NO